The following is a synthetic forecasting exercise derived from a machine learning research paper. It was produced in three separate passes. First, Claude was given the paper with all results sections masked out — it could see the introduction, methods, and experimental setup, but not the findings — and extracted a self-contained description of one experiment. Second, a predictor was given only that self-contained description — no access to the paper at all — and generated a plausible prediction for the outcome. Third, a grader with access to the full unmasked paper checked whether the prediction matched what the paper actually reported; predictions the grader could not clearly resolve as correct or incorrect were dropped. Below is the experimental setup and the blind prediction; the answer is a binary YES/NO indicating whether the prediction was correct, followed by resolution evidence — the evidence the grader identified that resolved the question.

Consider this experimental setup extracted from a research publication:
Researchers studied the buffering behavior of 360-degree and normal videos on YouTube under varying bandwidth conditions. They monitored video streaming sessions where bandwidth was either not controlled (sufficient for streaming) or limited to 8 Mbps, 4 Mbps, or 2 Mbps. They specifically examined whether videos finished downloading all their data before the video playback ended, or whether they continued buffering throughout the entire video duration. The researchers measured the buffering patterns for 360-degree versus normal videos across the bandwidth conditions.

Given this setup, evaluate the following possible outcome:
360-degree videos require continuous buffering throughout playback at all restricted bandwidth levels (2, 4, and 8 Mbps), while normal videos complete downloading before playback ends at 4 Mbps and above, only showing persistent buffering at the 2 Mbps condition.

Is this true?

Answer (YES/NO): NO